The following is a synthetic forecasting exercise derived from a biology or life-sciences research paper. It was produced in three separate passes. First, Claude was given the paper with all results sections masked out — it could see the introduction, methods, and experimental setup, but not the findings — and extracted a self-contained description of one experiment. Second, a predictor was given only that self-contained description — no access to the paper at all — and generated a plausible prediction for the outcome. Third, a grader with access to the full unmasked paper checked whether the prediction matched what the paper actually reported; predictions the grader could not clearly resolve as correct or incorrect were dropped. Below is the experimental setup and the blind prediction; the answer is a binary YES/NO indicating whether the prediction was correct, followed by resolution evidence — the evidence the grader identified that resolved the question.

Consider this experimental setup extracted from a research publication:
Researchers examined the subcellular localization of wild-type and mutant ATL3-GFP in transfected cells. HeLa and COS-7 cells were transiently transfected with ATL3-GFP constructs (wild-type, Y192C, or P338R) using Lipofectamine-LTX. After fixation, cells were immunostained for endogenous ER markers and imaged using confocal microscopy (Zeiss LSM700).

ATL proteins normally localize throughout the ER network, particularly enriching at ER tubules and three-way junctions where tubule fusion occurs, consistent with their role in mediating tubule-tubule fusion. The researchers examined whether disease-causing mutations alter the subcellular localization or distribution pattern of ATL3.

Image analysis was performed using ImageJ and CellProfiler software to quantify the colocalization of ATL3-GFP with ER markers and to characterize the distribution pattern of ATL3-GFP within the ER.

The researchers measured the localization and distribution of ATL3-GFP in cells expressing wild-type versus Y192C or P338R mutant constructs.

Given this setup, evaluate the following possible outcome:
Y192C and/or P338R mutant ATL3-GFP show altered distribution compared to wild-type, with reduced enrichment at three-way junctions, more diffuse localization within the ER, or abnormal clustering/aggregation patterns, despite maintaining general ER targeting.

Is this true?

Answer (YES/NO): YES